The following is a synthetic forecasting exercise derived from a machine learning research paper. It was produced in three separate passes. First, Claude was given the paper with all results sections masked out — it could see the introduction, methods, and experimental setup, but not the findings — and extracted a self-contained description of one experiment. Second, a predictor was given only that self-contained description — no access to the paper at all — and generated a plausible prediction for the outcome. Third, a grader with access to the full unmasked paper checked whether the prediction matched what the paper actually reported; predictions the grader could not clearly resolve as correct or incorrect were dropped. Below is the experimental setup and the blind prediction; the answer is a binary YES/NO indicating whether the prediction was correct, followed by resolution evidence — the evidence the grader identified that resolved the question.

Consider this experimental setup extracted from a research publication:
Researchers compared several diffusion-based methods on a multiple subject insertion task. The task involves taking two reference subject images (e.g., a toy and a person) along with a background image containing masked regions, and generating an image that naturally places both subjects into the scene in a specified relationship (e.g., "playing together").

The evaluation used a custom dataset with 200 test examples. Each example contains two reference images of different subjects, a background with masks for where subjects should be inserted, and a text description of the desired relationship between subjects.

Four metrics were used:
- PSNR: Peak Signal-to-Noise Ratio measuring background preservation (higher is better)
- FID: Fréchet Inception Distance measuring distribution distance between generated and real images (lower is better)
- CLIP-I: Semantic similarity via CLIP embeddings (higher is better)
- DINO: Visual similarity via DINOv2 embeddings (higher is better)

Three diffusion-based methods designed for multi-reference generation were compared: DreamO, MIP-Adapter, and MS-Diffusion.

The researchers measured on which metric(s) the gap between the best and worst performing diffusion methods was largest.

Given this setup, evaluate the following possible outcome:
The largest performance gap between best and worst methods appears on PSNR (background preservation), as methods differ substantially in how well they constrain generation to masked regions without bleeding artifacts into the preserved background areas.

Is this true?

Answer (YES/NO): NO